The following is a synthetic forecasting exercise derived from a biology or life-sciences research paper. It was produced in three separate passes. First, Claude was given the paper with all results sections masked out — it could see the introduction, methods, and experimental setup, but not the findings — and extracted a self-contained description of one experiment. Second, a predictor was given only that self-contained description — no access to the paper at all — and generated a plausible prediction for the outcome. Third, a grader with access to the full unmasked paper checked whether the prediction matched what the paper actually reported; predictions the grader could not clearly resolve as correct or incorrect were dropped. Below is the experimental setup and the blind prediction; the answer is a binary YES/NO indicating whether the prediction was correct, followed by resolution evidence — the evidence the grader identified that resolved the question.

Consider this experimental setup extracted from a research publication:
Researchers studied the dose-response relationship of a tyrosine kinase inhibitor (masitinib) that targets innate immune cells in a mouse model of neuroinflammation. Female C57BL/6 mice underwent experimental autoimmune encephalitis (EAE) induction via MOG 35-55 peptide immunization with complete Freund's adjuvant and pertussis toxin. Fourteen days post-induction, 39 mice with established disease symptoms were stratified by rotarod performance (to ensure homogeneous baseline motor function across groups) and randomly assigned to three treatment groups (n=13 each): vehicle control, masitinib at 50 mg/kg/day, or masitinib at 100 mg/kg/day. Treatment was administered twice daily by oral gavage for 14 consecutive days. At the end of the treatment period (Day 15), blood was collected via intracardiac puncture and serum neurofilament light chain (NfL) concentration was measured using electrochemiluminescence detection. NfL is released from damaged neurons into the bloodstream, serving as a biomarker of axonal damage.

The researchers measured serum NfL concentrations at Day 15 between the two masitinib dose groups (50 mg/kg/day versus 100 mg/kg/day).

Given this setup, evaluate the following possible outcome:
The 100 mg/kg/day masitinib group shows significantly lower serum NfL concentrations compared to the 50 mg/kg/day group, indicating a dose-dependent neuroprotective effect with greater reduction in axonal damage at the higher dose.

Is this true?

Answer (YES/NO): YES